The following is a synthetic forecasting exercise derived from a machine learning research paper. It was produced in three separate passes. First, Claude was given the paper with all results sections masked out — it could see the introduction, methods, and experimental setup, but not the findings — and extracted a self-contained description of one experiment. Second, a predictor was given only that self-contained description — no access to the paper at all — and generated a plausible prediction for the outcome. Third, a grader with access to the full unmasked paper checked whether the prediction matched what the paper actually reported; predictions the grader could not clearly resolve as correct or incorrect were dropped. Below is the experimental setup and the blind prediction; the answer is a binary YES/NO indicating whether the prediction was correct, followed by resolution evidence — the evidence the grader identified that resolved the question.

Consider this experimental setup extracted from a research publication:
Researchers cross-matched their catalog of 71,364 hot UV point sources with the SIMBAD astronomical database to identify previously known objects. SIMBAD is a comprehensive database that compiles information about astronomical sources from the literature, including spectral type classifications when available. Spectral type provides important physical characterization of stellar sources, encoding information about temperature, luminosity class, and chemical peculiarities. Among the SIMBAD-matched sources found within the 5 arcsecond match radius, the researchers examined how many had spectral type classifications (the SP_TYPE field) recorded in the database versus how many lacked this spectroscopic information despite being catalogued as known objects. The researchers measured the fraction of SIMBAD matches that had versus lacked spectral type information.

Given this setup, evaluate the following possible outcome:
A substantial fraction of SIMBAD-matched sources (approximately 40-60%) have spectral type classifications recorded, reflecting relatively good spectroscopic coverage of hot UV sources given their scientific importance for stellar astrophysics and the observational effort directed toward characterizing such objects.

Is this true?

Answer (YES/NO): NO